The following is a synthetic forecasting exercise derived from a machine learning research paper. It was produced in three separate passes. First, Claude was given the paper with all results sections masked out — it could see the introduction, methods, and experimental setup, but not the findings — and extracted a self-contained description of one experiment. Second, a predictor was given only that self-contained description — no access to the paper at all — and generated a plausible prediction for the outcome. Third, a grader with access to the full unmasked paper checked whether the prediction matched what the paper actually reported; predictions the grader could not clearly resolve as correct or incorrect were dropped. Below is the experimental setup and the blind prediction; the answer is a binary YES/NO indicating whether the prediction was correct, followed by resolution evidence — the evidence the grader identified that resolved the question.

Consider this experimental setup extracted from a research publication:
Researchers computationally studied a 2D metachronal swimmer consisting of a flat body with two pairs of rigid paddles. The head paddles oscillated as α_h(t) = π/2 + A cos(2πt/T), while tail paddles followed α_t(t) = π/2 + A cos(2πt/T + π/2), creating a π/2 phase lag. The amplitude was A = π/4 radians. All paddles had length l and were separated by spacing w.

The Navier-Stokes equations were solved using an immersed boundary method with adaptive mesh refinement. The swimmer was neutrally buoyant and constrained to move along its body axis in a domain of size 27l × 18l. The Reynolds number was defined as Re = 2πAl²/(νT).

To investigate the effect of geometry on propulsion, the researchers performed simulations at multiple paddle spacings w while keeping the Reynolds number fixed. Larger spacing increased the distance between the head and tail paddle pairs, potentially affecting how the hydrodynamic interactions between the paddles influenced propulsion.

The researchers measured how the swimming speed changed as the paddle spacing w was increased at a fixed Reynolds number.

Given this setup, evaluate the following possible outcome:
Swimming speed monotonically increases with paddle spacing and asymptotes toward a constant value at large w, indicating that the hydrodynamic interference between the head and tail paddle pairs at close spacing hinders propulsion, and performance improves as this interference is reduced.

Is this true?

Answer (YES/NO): NO